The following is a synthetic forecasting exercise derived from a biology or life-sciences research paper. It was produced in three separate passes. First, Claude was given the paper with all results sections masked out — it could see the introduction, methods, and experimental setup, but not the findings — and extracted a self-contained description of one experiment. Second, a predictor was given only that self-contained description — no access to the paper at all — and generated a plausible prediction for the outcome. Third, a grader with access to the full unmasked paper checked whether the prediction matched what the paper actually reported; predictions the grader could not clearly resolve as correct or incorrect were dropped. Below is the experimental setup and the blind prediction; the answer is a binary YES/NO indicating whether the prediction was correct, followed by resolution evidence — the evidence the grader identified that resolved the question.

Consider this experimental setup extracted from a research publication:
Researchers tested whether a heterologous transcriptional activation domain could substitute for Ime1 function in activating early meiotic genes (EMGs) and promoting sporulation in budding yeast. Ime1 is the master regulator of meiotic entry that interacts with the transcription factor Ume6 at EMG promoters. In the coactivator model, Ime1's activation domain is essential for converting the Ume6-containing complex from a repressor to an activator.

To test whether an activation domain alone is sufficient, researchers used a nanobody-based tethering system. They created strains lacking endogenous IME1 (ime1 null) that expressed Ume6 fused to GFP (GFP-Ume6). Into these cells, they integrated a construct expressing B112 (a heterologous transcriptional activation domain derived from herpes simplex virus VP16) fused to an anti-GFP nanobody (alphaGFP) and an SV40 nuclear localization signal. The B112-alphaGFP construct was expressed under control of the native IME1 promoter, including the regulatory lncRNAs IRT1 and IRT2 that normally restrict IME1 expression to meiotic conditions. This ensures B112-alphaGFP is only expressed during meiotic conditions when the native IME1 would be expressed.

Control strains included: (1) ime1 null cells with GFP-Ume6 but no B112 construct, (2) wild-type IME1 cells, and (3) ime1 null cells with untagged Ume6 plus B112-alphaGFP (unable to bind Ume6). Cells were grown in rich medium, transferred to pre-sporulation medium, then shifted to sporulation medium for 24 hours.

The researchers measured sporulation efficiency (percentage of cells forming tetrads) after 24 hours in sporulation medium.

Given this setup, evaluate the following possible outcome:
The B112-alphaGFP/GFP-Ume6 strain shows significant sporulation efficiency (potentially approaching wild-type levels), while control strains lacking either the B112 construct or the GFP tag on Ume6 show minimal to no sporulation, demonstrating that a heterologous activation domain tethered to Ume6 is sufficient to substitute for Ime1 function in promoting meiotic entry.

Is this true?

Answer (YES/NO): YES